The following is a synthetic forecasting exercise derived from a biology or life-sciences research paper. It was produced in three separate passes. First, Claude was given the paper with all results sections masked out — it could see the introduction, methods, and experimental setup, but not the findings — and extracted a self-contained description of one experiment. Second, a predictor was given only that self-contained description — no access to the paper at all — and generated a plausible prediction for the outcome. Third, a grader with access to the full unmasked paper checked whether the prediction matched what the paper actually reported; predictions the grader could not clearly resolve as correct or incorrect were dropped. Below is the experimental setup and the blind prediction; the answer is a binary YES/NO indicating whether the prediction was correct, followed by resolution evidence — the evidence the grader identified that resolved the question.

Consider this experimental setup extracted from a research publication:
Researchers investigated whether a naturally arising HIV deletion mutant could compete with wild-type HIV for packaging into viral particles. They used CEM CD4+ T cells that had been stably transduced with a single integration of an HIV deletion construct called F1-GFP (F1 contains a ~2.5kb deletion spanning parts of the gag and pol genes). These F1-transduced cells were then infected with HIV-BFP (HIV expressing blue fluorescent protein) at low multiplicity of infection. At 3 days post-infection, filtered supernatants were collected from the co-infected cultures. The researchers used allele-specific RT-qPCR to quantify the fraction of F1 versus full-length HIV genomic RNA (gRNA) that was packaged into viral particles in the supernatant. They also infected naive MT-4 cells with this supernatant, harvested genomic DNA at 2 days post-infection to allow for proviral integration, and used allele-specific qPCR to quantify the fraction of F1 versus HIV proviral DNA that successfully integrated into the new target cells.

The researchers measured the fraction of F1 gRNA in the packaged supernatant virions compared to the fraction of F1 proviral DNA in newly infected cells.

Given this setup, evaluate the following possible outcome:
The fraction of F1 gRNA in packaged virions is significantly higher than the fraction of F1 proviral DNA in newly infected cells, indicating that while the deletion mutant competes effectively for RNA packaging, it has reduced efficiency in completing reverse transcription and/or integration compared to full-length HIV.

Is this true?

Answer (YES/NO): YES